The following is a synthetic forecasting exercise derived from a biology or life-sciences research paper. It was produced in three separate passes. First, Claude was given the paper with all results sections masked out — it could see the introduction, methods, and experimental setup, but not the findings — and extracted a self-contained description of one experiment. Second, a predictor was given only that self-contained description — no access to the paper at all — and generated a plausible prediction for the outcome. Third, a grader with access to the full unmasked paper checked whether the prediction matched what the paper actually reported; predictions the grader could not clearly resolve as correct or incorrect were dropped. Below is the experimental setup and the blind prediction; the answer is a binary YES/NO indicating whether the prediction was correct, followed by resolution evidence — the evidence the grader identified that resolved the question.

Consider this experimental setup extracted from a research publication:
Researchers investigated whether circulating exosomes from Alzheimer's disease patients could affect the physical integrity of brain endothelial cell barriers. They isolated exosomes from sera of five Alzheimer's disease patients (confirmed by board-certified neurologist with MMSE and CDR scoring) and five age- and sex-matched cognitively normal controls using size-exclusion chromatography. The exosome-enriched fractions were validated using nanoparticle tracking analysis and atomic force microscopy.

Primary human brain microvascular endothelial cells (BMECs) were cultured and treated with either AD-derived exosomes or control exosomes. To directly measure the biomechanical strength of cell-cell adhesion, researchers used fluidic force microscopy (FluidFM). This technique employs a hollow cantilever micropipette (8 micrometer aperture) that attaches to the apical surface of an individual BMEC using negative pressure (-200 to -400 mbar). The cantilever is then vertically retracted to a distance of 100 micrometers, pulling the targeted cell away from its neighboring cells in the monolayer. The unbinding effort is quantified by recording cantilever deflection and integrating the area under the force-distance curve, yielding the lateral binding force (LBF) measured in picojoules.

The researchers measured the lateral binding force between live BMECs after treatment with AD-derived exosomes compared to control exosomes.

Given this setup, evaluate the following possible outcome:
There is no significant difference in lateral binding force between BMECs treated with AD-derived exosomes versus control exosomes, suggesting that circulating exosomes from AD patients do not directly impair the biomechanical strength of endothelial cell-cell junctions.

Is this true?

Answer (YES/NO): NO